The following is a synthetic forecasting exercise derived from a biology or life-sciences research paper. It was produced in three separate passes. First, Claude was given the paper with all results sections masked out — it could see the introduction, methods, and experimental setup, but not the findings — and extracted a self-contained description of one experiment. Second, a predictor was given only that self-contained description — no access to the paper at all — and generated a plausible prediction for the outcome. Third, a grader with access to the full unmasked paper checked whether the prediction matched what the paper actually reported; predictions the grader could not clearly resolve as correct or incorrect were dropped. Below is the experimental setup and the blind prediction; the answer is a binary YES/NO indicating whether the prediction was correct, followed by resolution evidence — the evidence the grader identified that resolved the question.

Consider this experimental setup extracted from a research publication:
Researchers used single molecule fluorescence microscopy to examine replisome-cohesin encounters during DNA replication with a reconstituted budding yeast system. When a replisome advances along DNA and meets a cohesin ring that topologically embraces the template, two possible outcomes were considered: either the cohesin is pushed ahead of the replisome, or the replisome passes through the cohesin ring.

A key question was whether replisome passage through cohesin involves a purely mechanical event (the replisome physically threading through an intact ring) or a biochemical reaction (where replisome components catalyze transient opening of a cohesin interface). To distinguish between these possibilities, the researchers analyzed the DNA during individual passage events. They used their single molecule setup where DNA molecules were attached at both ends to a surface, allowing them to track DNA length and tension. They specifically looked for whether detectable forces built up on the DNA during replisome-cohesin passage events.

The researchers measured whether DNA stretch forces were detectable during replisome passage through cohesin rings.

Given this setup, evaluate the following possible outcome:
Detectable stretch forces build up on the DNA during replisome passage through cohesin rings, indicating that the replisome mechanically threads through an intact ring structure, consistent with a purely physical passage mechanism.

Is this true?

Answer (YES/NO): YES